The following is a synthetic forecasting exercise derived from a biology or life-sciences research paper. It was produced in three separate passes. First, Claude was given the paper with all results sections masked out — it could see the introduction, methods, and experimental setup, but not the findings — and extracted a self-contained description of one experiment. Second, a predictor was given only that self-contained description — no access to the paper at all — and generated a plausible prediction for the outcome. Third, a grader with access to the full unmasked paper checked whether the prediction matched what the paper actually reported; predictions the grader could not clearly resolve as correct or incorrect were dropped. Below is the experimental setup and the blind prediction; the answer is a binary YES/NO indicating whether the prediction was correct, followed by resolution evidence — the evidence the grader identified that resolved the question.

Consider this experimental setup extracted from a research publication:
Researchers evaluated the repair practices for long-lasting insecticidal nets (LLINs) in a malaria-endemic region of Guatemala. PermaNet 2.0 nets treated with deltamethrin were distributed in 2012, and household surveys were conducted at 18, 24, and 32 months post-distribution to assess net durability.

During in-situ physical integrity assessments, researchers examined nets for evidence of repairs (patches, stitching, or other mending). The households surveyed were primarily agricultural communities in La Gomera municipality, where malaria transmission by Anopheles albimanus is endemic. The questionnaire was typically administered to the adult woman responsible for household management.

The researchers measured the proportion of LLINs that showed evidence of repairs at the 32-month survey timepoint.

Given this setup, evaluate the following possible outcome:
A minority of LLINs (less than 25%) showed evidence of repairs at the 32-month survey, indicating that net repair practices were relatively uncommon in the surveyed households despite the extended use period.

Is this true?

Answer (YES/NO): NO